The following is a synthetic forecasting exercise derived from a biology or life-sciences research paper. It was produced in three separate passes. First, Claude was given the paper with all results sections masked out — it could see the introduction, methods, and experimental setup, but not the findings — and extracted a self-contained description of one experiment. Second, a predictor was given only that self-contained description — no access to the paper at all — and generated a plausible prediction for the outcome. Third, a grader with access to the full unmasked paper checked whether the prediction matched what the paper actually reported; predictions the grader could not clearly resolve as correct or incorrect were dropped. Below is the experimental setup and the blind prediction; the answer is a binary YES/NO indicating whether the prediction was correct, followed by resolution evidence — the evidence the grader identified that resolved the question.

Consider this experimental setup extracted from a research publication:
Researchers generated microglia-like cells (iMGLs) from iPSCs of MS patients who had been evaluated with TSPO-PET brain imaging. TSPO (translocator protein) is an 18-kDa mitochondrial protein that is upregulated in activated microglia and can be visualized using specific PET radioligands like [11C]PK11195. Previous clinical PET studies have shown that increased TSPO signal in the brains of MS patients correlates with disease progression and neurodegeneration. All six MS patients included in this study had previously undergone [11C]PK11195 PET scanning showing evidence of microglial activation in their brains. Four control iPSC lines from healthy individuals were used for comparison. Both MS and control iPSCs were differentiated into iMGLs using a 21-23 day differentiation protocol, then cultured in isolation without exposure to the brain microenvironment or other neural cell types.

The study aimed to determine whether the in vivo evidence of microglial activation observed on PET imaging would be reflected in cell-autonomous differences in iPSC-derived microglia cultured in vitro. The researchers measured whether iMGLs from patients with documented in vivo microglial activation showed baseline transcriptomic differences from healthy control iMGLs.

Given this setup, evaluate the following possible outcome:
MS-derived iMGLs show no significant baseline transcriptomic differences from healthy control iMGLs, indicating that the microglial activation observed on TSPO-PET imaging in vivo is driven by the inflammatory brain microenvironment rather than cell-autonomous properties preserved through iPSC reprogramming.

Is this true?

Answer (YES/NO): NO